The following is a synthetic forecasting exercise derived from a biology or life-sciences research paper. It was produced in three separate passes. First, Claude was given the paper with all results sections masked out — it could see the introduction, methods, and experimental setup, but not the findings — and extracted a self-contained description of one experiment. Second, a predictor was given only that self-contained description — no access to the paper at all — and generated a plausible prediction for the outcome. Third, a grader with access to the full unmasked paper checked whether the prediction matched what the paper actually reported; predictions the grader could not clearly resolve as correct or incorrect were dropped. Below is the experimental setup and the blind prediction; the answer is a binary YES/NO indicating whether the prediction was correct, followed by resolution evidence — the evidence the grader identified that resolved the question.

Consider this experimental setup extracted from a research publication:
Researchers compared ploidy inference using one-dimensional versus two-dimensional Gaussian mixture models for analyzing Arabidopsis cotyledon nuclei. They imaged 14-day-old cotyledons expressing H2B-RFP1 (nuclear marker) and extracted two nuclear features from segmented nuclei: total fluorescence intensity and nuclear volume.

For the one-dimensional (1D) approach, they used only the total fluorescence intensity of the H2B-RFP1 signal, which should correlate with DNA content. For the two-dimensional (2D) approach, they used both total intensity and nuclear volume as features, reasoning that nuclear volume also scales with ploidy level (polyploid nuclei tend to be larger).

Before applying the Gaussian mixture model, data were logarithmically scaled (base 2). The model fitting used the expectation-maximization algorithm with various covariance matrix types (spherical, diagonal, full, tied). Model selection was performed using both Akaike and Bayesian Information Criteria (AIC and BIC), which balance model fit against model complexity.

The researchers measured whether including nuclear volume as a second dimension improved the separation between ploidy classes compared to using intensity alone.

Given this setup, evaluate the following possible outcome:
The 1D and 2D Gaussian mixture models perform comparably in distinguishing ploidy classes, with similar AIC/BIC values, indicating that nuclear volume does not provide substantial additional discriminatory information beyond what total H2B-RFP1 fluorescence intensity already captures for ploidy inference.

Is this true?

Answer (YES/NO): NO